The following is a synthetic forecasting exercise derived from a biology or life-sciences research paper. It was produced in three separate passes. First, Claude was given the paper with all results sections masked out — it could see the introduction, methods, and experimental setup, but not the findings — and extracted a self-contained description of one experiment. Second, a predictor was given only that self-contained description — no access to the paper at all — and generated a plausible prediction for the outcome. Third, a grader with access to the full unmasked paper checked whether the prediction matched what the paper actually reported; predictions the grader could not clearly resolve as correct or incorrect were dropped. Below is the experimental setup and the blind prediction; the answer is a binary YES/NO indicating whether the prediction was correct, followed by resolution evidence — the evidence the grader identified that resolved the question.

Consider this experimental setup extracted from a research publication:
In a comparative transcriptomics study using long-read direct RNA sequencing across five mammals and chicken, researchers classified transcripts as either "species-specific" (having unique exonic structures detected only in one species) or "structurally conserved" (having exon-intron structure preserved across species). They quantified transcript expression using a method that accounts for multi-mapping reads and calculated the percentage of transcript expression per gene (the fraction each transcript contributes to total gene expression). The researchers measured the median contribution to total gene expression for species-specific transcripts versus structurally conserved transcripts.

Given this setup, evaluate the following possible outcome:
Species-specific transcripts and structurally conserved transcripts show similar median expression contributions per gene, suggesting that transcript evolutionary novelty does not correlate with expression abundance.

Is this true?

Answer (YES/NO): NO